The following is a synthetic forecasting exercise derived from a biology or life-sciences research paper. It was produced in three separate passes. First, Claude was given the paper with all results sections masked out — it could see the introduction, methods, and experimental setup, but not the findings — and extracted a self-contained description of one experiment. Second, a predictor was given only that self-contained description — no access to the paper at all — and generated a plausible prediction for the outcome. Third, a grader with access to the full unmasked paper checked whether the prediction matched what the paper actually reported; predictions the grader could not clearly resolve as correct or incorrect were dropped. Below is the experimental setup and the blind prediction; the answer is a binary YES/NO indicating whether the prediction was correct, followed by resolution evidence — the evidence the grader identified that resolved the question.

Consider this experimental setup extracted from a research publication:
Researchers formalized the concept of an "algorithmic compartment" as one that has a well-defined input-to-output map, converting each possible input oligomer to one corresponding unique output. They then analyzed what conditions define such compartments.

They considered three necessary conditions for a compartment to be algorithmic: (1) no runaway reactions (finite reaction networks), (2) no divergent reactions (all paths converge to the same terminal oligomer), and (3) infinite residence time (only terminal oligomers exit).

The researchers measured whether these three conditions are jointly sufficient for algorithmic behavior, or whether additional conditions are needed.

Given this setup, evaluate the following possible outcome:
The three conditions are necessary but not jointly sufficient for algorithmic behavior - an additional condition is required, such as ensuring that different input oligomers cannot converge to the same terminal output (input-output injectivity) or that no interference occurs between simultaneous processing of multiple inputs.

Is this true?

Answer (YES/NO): NO